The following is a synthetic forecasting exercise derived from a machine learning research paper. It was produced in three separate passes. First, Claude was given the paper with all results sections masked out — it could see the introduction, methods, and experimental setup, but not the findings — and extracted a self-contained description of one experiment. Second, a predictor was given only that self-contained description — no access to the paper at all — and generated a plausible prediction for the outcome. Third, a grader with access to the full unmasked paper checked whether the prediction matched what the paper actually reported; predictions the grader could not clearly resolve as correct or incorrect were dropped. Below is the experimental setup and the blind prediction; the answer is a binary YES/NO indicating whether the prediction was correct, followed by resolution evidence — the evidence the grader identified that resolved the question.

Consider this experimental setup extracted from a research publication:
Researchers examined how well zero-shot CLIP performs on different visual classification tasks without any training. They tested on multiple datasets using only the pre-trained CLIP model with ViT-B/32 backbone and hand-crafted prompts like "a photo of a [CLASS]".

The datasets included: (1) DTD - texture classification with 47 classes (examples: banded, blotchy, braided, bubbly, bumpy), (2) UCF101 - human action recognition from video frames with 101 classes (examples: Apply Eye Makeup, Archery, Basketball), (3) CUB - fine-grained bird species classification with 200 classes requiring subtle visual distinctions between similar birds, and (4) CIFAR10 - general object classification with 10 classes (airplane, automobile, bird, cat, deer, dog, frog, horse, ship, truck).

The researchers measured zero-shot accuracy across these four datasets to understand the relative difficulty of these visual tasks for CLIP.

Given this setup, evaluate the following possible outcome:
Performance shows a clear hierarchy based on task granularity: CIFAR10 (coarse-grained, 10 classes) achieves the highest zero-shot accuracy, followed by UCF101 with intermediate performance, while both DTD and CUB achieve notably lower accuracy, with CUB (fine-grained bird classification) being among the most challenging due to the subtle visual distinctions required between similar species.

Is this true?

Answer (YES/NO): NO